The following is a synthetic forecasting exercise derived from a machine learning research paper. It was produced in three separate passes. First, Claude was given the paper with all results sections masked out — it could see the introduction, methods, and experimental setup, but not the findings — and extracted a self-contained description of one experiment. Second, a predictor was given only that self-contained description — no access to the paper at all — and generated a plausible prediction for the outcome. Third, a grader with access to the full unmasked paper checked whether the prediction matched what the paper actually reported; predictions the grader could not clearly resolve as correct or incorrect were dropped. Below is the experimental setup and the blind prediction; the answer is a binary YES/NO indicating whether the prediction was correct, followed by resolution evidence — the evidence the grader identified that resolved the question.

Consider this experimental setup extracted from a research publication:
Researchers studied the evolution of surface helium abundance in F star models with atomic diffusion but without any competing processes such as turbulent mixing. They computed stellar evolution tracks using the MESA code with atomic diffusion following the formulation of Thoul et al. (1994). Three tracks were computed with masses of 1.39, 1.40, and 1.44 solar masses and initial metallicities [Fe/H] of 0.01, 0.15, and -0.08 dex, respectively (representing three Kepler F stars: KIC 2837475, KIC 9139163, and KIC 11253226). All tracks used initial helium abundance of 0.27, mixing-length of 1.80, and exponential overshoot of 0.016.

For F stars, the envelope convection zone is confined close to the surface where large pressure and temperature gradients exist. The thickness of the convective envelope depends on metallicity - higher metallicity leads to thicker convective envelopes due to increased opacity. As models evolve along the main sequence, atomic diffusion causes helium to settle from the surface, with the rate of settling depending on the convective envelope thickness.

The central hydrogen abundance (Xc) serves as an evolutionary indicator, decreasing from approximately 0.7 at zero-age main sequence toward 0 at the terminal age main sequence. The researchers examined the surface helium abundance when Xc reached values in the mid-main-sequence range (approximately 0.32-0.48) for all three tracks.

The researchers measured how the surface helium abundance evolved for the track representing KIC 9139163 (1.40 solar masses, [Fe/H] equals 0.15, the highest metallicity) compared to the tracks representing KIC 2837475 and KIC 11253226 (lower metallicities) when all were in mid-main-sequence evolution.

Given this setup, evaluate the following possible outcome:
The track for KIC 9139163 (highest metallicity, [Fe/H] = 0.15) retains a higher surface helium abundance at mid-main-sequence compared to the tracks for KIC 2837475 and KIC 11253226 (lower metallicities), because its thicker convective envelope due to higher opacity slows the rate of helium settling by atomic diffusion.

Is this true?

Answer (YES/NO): YES